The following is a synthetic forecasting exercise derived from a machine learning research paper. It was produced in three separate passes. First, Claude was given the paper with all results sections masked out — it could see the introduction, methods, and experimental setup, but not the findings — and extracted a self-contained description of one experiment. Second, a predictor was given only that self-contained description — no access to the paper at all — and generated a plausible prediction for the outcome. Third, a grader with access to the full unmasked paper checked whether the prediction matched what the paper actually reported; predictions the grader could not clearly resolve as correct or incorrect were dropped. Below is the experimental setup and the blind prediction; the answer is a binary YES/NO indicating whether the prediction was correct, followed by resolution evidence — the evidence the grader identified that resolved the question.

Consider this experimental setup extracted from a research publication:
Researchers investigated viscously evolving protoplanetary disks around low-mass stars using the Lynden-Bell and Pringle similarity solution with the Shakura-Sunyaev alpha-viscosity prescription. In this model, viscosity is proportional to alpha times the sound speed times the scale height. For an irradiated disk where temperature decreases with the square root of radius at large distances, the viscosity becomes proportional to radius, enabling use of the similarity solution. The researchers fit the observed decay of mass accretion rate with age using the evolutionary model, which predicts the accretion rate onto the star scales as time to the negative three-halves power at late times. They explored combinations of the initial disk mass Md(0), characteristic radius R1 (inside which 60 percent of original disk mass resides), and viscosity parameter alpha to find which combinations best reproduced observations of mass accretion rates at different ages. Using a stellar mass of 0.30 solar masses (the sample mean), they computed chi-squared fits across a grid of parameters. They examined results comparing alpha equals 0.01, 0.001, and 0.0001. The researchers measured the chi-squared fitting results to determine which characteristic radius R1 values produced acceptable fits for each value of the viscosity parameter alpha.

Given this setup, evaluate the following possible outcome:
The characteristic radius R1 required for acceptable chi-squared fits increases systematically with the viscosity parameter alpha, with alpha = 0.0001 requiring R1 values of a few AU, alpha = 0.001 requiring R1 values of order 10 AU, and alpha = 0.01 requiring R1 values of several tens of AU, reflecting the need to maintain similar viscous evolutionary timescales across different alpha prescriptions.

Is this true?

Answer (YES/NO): NO